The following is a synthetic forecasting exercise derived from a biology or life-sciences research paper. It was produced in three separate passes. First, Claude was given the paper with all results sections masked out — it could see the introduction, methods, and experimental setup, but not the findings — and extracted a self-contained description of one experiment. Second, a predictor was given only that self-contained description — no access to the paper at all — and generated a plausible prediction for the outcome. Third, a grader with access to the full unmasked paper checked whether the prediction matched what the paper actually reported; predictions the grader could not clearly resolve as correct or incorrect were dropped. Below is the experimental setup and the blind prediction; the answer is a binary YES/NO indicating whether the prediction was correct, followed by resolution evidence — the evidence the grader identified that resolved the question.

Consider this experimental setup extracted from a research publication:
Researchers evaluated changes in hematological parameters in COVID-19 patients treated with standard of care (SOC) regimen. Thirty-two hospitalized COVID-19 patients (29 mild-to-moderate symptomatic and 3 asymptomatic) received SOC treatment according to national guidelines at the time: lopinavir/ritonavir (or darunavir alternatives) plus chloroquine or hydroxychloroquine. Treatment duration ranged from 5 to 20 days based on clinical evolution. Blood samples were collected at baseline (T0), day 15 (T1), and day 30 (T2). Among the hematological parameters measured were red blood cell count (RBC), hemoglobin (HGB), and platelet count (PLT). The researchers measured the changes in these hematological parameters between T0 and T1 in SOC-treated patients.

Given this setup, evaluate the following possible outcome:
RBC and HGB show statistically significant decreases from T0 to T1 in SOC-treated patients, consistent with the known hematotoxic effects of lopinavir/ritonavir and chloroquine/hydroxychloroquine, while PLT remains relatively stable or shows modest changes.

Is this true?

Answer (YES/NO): NO